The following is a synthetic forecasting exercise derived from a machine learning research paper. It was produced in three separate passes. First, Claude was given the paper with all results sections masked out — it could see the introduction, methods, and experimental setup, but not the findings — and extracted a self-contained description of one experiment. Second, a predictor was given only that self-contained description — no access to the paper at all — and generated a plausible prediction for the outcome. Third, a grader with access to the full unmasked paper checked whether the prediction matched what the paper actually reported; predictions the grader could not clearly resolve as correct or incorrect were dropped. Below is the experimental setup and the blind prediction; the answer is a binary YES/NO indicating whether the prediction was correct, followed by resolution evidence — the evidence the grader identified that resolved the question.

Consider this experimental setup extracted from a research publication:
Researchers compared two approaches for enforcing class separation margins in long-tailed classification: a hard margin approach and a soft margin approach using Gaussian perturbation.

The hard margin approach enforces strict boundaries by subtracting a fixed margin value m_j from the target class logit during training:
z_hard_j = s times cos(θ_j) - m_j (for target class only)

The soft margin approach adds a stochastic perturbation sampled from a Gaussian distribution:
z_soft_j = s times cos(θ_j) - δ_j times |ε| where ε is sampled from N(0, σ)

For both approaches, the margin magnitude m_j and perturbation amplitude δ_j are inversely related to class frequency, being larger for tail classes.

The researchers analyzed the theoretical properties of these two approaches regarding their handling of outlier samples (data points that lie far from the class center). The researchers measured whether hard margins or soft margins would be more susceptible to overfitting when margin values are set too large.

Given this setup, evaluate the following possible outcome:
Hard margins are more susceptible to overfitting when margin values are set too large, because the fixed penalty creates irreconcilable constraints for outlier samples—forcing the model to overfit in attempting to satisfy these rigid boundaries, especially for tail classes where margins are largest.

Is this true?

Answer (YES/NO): YES